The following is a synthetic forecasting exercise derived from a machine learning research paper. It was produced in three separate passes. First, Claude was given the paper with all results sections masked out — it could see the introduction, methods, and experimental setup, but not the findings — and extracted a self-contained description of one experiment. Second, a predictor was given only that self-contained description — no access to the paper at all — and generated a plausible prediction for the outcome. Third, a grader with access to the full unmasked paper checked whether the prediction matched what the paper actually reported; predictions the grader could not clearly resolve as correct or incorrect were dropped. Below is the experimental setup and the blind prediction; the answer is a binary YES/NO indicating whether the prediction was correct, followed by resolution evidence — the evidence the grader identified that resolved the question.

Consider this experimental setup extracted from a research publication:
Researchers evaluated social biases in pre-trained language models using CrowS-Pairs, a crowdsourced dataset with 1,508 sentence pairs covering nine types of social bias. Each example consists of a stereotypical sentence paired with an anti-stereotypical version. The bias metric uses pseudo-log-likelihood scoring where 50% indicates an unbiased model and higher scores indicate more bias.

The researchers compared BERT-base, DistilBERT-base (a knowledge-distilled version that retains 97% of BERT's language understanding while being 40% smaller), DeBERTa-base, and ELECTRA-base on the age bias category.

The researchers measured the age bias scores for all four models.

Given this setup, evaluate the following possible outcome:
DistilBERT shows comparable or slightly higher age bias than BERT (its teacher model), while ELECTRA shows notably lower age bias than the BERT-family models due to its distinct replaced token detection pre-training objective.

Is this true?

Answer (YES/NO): NO